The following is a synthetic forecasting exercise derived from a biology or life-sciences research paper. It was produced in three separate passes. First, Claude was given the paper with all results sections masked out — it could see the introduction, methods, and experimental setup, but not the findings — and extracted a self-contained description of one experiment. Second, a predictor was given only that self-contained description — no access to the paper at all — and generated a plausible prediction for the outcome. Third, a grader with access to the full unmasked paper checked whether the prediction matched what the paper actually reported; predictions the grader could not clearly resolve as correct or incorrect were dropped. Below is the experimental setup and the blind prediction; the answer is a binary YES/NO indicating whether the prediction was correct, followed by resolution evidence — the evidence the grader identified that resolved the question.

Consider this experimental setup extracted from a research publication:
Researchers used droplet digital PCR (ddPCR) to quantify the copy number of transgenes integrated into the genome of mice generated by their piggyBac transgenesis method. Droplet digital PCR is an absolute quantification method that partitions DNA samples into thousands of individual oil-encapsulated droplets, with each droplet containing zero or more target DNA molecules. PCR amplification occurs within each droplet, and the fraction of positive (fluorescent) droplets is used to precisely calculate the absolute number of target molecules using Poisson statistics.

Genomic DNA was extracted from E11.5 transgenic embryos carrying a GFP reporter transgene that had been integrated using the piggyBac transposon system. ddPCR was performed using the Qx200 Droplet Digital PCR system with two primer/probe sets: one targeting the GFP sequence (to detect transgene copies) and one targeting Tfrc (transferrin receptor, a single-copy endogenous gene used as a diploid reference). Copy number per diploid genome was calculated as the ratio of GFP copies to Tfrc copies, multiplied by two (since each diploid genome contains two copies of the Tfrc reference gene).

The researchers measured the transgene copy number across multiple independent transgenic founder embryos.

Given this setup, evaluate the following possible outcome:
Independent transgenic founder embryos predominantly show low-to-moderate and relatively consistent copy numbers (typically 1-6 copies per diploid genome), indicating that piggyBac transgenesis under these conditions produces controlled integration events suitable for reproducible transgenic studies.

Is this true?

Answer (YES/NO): NO